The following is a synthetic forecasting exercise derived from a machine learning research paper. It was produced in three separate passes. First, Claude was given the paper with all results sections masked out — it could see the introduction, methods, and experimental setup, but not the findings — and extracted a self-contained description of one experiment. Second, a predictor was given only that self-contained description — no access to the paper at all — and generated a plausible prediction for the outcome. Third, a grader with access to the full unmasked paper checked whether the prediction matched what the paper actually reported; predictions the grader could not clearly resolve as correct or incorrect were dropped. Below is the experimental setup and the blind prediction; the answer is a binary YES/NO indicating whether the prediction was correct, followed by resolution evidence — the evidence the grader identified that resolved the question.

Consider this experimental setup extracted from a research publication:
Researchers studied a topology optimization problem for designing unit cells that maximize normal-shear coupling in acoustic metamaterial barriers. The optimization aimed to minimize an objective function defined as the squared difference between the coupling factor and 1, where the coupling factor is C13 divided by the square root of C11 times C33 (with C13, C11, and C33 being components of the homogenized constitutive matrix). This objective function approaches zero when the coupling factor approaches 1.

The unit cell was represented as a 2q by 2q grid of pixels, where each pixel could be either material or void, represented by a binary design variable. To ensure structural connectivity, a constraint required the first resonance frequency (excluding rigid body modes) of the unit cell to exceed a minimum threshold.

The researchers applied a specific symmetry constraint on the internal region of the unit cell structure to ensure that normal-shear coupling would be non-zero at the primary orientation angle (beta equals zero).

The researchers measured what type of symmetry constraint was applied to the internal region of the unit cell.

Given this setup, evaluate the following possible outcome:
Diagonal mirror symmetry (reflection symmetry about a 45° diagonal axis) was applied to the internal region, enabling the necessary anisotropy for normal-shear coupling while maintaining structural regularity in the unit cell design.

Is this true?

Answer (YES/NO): NO